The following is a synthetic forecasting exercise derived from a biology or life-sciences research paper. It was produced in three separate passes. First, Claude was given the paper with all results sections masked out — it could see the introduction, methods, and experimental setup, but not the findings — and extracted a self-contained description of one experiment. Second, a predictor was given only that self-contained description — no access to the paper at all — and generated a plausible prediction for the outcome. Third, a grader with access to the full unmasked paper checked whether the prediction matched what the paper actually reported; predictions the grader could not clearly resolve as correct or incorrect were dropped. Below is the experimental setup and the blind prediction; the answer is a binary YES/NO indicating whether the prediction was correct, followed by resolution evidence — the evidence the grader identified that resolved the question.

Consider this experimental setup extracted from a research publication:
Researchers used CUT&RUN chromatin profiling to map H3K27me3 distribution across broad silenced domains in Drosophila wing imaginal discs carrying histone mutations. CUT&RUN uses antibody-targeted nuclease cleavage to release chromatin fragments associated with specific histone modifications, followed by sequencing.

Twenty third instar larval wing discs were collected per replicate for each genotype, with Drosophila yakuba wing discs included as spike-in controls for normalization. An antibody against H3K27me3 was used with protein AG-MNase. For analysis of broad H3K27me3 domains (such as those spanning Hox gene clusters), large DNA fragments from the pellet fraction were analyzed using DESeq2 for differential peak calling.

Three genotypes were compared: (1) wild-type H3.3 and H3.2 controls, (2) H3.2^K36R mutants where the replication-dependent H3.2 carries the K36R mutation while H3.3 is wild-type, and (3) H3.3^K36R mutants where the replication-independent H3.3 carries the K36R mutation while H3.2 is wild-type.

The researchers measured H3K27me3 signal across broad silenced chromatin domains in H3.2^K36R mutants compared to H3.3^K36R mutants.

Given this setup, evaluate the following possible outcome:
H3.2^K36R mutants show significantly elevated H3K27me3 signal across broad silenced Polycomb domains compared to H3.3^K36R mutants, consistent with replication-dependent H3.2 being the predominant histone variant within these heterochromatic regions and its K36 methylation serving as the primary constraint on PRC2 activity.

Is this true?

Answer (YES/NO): NO